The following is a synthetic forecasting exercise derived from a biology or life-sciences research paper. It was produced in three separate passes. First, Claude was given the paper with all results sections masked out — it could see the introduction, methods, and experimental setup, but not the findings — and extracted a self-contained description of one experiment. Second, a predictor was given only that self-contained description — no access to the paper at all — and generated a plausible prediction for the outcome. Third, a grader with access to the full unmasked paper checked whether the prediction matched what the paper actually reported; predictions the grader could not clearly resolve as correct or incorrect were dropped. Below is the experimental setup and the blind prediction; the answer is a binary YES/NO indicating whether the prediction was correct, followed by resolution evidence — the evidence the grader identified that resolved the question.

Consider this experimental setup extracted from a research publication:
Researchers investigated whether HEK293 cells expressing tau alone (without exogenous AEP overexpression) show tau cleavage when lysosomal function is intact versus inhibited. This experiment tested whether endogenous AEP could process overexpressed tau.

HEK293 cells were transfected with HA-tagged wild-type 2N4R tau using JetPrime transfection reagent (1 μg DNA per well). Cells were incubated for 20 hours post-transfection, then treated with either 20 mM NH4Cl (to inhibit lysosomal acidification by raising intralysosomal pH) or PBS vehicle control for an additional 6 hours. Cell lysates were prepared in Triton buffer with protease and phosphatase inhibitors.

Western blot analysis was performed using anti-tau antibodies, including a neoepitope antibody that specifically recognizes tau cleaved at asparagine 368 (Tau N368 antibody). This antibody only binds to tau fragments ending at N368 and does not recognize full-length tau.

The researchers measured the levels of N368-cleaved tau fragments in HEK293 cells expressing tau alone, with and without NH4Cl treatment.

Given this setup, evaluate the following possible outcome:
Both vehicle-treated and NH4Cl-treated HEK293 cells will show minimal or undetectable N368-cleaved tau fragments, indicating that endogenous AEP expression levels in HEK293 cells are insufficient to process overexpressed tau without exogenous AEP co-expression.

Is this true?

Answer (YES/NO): YES